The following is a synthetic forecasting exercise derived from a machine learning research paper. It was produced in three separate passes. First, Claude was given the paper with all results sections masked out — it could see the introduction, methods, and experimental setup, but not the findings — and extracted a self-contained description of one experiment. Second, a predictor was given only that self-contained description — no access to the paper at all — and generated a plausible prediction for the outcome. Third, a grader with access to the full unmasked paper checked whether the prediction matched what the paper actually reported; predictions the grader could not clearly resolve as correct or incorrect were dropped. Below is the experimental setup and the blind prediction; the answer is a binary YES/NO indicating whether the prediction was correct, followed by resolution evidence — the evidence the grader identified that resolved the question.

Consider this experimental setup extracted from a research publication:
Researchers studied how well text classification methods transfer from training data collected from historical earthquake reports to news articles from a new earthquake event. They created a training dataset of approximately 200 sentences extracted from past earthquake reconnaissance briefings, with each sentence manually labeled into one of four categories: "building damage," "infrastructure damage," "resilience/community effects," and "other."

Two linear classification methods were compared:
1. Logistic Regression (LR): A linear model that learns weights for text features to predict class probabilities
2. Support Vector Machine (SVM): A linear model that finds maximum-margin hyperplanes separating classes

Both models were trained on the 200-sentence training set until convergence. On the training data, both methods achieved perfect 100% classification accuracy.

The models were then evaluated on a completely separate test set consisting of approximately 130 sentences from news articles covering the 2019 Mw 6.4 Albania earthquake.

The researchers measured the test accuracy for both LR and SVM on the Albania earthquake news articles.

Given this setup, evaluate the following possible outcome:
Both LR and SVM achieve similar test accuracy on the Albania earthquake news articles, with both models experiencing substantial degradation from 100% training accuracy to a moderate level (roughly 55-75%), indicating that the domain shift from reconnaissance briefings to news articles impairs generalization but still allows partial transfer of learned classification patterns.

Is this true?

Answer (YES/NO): YES